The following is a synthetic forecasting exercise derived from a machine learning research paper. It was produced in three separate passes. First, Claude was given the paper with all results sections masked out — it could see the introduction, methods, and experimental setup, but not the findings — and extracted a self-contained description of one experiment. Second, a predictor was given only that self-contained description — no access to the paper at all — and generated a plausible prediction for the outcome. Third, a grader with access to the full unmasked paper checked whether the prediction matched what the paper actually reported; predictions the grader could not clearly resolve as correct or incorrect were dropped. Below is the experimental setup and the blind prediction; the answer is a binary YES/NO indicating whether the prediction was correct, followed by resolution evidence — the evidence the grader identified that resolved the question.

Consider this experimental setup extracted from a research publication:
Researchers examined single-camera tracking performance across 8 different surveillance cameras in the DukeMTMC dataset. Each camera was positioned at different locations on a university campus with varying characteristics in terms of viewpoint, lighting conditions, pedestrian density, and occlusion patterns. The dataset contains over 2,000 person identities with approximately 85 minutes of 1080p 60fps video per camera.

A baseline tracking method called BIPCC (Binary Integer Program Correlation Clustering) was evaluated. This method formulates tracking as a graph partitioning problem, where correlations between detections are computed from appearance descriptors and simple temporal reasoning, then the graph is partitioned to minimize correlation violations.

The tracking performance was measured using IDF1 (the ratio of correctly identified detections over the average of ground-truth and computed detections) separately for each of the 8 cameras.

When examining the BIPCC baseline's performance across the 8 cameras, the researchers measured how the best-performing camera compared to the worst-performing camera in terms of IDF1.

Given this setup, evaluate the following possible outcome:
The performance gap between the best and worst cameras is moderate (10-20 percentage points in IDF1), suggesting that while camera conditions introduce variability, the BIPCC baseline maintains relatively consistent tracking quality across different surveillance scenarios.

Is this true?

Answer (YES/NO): YES